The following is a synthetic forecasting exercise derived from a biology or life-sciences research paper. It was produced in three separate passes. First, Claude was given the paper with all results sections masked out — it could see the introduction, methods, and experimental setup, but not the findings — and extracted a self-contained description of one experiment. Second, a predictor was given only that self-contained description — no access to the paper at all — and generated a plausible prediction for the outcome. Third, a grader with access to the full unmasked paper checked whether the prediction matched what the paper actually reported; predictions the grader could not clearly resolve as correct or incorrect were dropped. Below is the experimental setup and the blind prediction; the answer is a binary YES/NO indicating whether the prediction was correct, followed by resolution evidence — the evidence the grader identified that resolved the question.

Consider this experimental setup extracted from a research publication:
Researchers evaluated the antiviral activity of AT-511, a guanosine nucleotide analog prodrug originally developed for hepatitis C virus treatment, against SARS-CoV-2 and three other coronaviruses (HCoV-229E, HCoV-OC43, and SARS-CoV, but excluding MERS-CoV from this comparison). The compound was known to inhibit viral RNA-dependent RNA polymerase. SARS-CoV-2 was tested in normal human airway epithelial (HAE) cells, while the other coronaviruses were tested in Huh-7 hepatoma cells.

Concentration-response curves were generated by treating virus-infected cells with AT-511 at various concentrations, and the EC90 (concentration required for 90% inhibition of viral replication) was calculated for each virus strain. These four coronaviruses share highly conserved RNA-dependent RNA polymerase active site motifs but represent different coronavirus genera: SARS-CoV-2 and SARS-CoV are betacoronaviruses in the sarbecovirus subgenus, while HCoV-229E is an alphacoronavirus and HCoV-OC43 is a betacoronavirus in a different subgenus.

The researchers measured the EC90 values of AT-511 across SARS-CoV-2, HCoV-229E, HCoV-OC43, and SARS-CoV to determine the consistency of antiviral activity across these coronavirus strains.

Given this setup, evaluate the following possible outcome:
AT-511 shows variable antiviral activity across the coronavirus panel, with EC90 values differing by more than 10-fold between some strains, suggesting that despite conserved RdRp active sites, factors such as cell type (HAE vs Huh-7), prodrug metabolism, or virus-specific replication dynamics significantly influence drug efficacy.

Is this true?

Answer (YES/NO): NO